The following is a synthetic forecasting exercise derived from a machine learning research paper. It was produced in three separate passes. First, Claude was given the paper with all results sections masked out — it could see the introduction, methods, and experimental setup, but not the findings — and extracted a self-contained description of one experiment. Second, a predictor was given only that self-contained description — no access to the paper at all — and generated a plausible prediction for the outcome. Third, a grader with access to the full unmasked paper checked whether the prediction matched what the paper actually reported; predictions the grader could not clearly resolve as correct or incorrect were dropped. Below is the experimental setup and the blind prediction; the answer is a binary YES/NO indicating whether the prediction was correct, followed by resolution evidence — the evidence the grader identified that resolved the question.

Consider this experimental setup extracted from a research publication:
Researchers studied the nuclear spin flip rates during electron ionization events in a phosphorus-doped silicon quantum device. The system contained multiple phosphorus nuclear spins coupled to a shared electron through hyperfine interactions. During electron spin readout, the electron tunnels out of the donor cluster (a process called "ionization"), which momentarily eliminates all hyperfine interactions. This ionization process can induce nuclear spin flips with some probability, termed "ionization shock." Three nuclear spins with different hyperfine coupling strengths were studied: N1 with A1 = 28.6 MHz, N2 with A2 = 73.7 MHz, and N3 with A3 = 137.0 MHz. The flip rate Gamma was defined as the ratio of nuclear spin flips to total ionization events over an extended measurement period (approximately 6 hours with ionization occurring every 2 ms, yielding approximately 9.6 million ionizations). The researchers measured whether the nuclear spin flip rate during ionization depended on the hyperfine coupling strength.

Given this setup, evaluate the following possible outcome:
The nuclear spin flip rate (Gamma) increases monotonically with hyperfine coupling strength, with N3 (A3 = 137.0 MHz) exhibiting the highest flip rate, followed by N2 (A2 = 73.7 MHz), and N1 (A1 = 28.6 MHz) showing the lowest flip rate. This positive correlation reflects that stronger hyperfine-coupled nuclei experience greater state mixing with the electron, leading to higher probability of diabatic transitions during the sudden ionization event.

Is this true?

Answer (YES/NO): YES